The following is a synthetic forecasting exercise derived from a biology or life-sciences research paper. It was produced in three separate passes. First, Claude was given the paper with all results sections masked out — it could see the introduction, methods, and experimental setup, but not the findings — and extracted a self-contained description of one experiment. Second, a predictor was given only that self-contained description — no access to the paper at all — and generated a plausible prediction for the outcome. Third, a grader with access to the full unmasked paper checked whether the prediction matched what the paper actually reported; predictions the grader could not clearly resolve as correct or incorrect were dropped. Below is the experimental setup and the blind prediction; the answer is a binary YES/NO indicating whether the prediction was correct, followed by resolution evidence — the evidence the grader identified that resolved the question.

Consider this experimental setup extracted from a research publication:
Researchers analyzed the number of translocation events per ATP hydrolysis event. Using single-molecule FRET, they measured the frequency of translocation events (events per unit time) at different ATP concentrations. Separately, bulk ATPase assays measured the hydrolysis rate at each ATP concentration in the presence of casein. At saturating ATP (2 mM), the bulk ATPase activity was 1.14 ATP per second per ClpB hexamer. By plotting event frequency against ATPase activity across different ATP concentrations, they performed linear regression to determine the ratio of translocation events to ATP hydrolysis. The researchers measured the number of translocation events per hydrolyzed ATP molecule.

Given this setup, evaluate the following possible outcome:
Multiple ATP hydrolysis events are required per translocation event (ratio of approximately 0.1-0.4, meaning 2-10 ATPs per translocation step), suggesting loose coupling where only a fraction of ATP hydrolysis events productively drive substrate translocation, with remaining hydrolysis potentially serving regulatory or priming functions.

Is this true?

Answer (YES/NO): NO